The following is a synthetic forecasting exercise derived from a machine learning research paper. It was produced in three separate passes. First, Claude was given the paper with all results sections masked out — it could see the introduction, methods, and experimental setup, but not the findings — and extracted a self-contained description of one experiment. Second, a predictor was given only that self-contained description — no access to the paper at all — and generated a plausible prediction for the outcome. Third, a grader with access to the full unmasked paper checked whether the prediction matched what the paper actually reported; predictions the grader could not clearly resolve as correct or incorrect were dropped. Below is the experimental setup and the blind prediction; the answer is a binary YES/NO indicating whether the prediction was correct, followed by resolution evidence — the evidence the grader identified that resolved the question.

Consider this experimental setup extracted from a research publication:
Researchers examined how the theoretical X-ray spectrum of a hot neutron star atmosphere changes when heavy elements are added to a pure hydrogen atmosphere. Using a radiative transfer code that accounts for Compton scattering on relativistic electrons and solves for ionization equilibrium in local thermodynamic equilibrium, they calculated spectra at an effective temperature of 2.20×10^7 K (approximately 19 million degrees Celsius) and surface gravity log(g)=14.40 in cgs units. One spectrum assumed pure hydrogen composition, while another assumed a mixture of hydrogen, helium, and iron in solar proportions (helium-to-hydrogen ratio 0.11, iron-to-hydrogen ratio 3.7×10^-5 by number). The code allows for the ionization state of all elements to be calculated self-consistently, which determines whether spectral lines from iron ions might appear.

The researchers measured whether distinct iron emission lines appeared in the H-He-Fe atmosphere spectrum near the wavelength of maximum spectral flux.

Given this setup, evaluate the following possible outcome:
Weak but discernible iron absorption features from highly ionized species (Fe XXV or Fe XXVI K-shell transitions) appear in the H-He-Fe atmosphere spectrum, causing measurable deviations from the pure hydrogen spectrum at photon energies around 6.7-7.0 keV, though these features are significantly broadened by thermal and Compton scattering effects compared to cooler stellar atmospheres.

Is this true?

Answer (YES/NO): NO